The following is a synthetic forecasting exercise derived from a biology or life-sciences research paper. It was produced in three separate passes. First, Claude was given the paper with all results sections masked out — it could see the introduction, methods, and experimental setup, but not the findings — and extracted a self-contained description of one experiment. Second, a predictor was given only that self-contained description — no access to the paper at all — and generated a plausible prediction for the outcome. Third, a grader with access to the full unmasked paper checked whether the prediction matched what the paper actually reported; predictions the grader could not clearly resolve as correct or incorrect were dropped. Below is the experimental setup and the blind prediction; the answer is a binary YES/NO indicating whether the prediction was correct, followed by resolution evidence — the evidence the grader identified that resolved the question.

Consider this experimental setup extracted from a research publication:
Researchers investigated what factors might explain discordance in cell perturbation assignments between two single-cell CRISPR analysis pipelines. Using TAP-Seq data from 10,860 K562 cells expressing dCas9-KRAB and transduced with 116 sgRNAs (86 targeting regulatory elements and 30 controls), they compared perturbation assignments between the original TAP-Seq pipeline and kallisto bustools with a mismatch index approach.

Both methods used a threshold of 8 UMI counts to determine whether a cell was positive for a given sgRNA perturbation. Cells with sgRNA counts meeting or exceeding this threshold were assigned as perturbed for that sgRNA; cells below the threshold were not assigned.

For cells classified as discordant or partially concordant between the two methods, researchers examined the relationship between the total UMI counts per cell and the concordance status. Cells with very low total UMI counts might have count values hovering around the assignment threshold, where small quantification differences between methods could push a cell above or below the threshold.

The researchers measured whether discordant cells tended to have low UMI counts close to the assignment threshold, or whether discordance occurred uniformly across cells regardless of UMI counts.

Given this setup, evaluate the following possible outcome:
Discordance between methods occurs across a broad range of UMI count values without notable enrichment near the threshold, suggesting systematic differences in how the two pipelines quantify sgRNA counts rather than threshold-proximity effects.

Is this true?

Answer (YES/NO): NO